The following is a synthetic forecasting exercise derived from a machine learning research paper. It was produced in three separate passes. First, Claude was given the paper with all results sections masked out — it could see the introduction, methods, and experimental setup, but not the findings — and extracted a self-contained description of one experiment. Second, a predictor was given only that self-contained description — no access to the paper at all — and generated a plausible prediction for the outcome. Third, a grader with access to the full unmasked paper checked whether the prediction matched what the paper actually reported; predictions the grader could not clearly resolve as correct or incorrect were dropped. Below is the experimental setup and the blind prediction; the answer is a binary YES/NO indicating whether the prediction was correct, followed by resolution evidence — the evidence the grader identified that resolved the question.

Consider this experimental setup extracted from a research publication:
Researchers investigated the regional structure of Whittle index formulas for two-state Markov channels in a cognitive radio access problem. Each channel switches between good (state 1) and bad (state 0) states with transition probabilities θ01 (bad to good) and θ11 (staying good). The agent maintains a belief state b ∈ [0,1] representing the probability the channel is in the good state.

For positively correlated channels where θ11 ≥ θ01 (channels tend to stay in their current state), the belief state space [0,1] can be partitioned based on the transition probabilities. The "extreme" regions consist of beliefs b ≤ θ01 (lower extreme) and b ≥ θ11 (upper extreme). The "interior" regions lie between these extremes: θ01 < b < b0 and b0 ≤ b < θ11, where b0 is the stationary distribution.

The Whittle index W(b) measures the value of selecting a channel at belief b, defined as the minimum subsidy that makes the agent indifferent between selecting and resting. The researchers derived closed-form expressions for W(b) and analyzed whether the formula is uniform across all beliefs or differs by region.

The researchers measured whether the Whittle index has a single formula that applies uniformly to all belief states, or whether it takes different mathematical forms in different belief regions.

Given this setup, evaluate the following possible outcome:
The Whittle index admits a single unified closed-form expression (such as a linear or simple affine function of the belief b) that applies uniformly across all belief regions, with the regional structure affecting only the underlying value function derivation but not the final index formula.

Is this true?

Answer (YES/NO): NO